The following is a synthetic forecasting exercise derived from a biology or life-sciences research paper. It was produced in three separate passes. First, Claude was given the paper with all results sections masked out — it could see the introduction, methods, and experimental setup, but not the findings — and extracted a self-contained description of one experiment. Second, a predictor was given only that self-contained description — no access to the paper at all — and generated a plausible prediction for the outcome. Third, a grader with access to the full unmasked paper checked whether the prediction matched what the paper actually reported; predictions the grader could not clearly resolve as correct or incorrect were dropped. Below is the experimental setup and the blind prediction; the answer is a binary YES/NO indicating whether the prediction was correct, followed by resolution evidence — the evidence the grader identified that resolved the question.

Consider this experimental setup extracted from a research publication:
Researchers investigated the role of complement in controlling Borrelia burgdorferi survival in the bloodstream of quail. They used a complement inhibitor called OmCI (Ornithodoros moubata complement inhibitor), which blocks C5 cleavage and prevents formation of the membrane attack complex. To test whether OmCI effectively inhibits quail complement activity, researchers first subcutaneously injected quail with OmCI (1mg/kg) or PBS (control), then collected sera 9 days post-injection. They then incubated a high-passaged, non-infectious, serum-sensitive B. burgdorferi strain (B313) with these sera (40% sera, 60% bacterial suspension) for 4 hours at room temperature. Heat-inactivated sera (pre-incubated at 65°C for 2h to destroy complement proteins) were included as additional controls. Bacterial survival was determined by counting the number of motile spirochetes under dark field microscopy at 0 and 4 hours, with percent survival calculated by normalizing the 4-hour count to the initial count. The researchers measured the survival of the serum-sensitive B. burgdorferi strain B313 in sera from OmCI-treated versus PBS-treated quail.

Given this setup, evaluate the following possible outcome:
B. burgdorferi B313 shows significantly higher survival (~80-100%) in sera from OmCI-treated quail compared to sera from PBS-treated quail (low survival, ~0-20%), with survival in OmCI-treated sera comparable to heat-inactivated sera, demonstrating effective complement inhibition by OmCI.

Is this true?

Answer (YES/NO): YES